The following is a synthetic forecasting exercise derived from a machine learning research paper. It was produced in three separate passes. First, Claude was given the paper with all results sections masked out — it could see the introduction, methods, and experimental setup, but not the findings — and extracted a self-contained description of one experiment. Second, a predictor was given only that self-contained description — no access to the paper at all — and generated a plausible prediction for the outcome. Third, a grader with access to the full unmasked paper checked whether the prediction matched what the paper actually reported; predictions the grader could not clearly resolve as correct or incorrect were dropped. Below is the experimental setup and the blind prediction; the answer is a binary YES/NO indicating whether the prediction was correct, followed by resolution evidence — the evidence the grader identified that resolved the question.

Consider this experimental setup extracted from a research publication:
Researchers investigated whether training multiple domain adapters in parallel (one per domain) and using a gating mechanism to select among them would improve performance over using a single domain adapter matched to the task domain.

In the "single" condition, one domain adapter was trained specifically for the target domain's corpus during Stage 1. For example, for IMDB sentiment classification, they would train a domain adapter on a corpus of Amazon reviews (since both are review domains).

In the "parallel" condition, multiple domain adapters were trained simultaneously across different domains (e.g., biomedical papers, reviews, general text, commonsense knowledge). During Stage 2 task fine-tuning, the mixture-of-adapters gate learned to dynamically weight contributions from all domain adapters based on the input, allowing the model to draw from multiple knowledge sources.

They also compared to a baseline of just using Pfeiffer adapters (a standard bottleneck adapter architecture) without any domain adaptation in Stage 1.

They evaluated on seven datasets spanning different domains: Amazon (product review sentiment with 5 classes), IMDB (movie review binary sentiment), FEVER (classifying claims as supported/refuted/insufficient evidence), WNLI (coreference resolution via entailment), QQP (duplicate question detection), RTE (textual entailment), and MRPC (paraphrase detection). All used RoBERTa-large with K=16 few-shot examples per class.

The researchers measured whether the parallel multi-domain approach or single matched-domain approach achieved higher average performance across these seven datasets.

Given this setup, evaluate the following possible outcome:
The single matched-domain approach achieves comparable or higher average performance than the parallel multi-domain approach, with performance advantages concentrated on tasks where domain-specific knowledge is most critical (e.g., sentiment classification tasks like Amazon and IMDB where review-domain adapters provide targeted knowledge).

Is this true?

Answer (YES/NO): YES